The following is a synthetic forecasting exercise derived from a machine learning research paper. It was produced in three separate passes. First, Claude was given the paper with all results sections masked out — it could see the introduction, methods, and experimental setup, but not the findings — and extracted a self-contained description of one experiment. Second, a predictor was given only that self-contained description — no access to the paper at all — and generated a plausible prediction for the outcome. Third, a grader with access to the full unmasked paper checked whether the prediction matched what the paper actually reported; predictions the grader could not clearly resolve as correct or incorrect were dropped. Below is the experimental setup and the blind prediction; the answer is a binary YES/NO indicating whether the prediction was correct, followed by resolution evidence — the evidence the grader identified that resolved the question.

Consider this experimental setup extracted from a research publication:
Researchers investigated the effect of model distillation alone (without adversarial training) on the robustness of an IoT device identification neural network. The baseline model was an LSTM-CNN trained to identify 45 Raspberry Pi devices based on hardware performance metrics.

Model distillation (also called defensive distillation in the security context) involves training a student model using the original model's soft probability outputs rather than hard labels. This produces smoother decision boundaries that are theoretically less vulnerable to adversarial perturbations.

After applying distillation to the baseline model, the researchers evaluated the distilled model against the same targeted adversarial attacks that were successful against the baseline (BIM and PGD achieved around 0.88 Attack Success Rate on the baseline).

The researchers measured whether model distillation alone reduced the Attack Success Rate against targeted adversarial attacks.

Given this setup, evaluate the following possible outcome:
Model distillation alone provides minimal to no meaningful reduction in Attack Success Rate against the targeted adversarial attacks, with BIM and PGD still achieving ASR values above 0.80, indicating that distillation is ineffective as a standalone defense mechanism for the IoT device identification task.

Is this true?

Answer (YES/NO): NO